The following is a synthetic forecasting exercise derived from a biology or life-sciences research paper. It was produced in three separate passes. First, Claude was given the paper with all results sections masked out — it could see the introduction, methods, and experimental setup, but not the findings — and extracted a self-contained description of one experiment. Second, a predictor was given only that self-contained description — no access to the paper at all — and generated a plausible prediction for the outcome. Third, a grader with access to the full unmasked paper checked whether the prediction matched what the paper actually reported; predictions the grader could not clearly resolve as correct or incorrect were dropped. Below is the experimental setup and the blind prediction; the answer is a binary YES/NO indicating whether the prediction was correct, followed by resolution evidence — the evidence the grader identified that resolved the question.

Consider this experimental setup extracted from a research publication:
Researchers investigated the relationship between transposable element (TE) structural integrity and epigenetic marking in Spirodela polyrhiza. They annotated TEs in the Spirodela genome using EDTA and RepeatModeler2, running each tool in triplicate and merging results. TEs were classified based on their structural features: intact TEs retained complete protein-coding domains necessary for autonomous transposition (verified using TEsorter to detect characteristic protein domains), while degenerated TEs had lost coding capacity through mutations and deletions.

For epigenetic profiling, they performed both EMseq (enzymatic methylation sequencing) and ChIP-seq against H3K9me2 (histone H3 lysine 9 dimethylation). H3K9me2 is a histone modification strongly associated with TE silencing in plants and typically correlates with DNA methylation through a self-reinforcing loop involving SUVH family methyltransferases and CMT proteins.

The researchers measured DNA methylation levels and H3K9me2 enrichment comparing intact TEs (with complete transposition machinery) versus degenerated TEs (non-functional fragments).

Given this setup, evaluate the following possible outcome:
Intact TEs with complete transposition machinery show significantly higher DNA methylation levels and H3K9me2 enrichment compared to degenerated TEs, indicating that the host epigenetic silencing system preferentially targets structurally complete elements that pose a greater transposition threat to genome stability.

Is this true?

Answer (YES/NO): YES